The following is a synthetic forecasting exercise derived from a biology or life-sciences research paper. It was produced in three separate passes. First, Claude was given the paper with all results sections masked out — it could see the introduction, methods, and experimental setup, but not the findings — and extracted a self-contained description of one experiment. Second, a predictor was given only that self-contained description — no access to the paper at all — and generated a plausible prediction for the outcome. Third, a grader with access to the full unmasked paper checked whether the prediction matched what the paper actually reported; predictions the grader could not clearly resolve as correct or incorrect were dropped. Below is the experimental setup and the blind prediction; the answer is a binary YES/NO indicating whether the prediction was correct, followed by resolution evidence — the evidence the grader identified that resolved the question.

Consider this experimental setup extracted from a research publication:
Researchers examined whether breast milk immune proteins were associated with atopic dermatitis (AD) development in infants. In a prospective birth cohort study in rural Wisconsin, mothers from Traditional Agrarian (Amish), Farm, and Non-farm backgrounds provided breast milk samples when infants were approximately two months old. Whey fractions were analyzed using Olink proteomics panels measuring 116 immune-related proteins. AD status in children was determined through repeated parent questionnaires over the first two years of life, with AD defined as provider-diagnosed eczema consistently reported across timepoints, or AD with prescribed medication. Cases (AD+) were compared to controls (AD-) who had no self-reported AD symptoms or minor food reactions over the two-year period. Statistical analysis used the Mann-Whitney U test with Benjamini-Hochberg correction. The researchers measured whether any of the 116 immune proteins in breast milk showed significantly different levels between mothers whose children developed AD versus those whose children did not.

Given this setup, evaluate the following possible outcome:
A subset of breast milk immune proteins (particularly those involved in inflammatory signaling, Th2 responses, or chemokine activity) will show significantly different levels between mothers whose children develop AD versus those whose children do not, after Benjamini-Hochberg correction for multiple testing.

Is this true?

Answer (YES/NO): NO